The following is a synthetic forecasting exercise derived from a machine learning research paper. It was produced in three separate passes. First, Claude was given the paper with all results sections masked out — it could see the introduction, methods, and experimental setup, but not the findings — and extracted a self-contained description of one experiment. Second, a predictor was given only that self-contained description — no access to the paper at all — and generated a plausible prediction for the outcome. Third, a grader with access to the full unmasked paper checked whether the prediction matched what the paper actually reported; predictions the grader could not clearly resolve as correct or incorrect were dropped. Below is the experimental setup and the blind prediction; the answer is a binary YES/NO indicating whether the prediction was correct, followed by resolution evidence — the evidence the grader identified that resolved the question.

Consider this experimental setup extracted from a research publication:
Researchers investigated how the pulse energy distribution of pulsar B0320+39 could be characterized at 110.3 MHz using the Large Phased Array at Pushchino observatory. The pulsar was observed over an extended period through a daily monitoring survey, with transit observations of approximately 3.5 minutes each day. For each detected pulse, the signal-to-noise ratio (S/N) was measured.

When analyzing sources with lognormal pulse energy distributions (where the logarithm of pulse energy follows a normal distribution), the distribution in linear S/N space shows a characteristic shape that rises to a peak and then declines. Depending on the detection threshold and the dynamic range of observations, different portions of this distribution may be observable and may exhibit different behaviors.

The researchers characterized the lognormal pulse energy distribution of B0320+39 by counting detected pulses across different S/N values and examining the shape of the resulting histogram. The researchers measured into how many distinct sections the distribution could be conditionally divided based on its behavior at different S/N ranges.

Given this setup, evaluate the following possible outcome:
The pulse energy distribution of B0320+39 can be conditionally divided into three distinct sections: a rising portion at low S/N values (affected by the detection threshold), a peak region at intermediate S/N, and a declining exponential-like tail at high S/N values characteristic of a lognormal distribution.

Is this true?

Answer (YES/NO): YES